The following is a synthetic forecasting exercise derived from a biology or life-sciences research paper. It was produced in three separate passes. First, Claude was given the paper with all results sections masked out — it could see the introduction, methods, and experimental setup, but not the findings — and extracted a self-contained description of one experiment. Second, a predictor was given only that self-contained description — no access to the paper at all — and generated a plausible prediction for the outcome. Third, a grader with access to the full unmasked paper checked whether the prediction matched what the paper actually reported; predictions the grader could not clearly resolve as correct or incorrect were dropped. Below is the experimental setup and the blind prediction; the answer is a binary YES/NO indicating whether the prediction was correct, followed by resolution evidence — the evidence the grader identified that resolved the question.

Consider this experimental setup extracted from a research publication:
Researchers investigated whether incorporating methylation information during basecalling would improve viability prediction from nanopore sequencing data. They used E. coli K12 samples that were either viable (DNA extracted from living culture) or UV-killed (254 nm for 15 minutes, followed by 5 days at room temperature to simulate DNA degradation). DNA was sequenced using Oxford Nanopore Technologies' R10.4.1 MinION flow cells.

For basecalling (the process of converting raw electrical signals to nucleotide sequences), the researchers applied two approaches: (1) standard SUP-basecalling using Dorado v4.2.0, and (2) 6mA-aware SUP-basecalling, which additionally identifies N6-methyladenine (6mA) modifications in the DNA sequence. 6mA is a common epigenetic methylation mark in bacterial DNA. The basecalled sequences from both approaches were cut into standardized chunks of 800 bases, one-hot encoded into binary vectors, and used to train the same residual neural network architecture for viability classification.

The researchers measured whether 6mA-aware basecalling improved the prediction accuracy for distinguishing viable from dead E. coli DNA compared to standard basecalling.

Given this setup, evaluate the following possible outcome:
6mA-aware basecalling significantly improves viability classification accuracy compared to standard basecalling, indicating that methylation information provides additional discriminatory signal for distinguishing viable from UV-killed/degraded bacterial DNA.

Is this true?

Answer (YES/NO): NO